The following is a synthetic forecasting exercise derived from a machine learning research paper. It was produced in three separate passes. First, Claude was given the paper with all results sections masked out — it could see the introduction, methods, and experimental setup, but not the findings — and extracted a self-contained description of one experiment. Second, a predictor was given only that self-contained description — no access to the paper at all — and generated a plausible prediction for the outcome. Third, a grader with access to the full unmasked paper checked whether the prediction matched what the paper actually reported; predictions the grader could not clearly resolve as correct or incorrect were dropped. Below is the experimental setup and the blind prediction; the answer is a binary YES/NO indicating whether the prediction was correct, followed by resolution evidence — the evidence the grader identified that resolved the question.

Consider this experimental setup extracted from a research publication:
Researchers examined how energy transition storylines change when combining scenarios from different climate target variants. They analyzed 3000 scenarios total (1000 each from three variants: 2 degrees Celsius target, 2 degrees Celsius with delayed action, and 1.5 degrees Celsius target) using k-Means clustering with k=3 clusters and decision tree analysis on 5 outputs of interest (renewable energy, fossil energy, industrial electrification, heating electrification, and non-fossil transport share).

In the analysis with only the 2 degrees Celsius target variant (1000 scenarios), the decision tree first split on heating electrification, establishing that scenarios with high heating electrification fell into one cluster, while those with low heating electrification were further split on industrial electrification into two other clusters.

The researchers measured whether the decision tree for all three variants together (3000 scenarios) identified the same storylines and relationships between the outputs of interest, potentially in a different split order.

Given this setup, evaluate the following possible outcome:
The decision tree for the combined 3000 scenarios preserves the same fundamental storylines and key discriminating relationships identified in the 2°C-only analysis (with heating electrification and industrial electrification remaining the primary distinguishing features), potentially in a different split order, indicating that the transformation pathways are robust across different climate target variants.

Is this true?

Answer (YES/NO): YES